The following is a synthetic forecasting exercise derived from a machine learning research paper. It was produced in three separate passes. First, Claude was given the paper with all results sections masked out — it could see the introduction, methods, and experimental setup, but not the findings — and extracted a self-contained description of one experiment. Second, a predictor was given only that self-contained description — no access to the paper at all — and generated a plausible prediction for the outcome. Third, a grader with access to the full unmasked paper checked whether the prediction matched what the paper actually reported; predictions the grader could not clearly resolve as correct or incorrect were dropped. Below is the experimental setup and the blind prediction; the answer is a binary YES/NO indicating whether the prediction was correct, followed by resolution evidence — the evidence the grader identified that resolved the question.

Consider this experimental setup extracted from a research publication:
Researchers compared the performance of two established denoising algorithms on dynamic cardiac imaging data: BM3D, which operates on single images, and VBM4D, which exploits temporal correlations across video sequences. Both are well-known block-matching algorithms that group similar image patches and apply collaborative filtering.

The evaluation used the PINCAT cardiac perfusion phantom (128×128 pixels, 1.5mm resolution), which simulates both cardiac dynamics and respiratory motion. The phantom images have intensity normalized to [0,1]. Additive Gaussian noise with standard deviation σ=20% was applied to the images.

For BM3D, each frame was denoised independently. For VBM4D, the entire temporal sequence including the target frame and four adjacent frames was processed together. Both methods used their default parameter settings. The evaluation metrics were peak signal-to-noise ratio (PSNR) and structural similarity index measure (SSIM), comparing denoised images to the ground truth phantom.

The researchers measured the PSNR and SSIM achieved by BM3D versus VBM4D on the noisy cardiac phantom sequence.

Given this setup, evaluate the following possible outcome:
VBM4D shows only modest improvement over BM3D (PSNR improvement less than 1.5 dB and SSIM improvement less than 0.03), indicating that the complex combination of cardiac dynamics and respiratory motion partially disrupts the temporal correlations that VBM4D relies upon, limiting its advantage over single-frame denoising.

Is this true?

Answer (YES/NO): NO